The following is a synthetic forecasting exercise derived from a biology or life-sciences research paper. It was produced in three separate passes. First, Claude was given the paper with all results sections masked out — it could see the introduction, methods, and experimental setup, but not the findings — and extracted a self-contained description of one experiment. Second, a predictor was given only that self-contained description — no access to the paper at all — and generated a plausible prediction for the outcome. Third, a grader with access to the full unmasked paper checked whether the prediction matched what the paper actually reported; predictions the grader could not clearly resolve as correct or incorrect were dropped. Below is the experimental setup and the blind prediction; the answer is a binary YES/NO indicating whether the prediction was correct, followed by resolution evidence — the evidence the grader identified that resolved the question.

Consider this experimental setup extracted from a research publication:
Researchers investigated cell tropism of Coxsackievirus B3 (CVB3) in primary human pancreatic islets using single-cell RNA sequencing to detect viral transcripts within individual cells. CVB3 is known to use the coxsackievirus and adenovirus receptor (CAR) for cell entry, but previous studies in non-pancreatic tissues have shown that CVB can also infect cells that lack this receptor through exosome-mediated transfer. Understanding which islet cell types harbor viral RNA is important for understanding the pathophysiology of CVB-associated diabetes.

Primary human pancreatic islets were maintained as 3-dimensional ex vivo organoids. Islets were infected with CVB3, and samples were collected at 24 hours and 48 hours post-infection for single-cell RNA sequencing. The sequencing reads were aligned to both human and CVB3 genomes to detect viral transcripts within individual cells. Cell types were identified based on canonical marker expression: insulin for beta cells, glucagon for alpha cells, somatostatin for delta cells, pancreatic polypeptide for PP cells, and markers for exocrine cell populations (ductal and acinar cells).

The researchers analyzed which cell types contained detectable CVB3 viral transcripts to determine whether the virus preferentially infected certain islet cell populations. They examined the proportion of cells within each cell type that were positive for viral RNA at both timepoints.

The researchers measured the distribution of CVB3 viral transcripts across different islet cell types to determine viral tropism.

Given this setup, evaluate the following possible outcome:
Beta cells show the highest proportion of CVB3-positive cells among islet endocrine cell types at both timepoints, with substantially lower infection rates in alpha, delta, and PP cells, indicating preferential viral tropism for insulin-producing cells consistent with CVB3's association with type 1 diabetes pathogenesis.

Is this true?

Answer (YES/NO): NO